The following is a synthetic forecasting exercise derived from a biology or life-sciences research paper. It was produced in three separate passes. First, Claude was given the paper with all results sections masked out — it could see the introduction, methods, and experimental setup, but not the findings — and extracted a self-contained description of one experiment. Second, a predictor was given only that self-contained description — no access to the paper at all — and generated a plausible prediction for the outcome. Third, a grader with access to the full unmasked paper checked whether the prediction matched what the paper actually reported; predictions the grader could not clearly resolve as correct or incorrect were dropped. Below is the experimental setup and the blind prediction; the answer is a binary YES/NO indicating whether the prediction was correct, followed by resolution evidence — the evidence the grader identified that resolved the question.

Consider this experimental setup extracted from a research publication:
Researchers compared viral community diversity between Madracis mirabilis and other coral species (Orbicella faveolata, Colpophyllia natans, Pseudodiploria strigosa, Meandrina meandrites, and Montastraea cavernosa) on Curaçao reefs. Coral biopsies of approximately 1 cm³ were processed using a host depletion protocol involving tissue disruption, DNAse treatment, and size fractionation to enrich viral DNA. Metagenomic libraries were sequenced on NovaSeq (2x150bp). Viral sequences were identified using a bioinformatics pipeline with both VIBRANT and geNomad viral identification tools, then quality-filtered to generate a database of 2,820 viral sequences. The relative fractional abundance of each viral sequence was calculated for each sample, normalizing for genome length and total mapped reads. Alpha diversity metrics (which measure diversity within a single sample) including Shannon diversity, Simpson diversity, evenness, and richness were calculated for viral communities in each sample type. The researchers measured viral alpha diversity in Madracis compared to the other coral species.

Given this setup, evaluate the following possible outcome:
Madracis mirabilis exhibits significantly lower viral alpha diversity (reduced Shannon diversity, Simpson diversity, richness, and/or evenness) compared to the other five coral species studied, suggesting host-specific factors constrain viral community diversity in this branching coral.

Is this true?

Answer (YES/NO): NO